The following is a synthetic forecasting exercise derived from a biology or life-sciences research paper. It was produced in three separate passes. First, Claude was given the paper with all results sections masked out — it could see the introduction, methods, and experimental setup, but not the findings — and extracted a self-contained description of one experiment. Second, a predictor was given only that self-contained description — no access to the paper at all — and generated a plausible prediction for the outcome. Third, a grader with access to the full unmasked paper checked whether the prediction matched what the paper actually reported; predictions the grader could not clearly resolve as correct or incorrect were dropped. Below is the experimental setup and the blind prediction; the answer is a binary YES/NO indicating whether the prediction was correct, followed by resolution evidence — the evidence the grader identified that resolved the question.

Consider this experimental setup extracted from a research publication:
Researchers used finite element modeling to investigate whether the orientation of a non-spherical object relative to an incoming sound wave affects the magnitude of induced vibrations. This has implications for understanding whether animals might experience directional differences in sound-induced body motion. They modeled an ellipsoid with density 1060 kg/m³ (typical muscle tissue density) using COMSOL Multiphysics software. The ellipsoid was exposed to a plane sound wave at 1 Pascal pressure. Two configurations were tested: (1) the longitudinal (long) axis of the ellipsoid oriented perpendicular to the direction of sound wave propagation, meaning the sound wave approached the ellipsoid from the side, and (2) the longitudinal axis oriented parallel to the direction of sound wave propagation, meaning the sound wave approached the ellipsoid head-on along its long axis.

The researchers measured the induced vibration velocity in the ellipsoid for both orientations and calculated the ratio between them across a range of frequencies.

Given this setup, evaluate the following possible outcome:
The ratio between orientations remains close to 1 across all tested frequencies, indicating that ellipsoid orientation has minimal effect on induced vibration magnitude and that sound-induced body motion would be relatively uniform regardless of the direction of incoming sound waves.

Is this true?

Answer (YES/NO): NO